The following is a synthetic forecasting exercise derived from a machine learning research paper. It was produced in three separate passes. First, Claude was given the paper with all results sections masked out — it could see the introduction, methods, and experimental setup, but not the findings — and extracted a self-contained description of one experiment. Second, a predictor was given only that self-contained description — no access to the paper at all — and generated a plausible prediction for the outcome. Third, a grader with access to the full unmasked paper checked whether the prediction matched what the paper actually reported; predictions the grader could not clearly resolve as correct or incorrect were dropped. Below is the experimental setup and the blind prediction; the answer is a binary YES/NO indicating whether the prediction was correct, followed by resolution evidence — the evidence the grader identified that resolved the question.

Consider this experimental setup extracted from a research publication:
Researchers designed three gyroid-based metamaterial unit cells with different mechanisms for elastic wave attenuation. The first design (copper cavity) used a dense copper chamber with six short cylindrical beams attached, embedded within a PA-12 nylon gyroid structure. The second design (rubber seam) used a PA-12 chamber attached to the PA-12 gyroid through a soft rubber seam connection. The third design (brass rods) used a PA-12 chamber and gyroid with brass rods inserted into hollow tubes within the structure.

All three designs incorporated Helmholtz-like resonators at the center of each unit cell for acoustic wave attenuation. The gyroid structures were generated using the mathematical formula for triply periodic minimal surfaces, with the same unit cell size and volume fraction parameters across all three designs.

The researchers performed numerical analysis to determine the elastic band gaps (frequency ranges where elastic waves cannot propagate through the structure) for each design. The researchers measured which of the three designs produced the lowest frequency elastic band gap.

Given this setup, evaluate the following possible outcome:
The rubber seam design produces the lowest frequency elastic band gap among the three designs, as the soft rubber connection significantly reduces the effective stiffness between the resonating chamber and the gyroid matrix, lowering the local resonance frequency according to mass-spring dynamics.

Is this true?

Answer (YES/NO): YES